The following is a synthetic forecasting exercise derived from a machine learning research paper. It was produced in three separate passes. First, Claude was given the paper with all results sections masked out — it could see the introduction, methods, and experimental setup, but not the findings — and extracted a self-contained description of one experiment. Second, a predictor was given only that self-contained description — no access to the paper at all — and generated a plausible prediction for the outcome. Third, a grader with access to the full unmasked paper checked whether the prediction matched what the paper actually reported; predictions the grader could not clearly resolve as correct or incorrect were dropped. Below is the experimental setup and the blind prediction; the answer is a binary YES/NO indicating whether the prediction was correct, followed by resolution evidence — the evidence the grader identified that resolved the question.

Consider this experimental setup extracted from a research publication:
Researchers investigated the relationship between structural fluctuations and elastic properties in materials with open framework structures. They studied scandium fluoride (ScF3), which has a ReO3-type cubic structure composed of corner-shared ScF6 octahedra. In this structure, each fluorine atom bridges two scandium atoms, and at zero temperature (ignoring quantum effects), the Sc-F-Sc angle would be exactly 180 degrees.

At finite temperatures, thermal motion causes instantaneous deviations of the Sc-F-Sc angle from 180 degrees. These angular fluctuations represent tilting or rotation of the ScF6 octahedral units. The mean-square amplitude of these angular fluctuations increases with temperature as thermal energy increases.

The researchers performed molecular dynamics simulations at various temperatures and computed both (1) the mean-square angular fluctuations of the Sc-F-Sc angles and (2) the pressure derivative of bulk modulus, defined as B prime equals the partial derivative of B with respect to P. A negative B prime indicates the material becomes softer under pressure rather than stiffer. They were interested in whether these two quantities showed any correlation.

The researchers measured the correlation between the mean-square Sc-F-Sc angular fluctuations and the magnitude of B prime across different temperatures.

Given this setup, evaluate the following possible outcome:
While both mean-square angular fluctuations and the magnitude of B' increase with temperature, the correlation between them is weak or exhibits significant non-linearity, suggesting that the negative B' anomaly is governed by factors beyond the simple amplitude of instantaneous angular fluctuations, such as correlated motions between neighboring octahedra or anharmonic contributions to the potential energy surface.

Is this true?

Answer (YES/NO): NO